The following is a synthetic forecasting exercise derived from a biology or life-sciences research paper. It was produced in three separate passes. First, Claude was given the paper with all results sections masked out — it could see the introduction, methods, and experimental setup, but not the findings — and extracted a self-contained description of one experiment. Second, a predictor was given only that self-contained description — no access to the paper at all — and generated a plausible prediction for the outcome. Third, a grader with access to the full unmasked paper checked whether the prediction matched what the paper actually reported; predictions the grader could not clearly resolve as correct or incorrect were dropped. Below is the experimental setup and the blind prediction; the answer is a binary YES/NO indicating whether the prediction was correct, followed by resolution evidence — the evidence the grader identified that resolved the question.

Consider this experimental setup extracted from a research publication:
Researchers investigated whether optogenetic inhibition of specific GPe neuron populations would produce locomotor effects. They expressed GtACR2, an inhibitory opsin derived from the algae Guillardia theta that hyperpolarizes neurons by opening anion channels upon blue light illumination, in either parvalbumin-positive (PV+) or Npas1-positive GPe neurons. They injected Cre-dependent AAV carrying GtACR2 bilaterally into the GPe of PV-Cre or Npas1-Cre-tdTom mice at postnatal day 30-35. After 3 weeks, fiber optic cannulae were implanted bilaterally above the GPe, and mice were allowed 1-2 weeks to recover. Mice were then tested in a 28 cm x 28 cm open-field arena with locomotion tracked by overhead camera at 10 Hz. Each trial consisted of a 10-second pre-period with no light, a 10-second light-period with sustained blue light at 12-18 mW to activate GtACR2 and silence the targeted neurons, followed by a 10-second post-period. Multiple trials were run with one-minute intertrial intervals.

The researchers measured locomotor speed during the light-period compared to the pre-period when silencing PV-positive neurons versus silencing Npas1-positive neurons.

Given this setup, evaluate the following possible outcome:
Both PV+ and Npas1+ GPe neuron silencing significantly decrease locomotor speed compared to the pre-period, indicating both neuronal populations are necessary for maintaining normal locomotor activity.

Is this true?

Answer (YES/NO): NO